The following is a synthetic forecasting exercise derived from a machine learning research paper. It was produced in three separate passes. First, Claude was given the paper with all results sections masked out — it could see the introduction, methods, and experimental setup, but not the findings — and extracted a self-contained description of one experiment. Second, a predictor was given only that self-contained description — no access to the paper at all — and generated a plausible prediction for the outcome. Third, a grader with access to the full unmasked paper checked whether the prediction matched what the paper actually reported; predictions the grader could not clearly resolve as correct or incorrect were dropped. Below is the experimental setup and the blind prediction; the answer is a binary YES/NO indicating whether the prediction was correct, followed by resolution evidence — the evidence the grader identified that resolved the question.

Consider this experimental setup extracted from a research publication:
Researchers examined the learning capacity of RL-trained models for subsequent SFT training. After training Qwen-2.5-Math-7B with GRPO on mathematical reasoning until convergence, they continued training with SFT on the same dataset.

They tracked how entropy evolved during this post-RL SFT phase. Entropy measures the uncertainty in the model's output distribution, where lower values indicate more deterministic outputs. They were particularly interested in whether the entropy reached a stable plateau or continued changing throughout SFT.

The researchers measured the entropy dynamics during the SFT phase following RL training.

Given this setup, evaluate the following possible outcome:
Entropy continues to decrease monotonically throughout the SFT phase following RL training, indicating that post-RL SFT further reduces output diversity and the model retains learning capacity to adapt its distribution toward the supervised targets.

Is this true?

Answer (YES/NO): NO